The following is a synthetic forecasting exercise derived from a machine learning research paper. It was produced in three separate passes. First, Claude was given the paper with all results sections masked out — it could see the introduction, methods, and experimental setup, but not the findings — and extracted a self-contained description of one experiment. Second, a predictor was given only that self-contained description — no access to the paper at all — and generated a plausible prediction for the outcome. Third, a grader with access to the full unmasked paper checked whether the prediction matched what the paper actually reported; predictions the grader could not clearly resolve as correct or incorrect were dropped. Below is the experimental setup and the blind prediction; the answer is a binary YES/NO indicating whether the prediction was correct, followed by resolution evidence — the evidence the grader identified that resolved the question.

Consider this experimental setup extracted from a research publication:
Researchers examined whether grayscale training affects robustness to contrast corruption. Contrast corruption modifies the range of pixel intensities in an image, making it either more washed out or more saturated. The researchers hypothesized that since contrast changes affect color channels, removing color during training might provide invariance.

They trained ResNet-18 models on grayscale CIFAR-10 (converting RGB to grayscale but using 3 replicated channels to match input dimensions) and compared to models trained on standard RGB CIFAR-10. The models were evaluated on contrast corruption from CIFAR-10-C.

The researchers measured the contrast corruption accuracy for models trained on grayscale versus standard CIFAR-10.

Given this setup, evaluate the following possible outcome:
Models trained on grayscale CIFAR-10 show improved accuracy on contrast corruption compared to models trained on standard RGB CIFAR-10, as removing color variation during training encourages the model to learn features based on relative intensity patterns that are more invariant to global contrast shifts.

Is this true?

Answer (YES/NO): YES